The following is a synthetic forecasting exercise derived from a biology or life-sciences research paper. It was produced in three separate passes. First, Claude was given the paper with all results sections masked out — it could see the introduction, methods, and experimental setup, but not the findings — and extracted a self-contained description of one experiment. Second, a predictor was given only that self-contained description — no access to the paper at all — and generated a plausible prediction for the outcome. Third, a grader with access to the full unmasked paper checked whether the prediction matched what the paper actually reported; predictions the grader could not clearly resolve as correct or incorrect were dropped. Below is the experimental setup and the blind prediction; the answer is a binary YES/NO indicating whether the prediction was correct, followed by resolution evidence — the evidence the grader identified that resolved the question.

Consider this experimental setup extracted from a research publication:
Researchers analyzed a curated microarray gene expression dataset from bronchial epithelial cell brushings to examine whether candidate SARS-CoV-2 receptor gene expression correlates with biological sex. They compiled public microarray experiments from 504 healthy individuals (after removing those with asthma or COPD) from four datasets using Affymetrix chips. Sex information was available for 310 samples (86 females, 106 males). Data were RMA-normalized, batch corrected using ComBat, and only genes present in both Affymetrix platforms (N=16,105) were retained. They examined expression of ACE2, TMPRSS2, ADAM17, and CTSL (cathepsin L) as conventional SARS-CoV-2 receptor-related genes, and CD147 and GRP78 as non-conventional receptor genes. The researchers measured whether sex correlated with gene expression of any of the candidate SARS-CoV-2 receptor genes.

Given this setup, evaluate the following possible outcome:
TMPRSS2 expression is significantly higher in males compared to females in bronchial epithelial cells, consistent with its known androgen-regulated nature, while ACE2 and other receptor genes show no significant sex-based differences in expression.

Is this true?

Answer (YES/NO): NO